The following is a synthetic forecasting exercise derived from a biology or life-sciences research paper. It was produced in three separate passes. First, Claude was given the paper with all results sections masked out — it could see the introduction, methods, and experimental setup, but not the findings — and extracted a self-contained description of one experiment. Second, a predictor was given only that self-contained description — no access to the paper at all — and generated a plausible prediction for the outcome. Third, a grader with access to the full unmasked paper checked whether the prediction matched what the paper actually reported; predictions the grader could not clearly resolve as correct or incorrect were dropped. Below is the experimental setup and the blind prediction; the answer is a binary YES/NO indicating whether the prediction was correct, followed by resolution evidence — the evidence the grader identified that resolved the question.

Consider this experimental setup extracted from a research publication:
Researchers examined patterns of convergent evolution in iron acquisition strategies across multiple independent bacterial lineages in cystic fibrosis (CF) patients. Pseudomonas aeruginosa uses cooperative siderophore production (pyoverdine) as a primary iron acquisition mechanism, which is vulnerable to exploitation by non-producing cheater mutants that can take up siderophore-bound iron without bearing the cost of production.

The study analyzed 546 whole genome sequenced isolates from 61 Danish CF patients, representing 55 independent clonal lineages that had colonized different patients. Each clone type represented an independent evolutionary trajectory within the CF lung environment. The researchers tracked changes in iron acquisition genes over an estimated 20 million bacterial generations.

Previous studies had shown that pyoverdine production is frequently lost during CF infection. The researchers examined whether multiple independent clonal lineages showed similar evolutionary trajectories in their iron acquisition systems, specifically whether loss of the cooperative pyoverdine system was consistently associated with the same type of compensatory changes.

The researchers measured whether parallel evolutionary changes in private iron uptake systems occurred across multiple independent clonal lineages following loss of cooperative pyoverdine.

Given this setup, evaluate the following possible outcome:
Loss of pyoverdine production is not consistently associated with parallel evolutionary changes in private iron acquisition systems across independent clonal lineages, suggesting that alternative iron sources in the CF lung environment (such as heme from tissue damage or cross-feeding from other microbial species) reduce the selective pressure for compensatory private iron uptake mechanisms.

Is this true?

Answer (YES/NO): NO